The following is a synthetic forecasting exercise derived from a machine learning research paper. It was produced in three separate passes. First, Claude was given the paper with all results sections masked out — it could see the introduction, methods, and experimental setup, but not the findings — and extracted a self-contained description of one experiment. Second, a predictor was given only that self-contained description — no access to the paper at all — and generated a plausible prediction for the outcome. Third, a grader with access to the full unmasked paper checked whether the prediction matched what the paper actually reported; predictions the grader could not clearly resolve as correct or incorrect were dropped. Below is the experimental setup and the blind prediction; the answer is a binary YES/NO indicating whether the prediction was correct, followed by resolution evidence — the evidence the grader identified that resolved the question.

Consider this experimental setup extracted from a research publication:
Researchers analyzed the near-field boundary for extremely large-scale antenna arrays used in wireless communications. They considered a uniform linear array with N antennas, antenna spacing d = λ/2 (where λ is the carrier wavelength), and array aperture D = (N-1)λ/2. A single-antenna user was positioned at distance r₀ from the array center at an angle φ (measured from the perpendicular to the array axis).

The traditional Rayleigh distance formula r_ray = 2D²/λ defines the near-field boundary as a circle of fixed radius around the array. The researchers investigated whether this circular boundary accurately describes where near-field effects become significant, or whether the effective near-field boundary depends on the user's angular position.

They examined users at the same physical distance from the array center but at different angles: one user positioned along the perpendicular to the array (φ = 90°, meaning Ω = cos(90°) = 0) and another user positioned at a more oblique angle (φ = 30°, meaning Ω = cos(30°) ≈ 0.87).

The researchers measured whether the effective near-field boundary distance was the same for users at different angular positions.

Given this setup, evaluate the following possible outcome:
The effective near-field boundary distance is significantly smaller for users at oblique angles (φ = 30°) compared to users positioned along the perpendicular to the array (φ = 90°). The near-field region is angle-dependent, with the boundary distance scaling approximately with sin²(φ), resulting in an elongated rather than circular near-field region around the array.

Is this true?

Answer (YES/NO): YES